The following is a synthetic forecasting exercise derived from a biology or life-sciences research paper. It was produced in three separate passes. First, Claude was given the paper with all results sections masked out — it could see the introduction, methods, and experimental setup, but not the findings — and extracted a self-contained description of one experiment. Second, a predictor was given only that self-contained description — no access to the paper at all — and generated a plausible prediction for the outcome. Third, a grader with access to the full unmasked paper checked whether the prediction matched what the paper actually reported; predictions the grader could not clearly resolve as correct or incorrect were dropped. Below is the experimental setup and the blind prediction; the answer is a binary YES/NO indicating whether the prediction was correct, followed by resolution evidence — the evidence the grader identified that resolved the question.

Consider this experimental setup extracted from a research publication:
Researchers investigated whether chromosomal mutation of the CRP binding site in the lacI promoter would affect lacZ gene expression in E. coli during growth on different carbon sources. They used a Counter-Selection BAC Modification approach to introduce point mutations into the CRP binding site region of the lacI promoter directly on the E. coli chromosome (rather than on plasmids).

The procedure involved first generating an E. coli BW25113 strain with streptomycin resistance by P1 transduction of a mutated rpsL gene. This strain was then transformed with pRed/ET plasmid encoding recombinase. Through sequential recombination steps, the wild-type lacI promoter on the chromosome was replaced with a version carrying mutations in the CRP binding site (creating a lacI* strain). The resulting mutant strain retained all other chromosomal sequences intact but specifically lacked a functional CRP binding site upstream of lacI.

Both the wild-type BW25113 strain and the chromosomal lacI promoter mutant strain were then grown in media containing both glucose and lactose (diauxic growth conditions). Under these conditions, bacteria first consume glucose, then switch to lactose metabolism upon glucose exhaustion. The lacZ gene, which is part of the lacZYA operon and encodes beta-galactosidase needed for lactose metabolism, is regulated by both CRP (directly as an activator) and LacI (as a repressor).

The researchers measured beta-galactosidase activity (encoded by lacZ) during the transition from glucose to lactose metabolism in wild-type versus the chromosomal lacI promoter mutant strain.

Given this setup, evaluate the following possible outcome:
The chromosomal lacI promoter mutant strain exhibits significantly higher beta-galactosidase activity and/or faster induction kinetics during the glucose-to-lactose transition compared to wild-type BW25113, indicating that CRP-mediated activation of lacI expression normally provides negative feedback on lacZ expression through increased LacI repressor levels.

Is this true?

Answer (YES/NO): NO